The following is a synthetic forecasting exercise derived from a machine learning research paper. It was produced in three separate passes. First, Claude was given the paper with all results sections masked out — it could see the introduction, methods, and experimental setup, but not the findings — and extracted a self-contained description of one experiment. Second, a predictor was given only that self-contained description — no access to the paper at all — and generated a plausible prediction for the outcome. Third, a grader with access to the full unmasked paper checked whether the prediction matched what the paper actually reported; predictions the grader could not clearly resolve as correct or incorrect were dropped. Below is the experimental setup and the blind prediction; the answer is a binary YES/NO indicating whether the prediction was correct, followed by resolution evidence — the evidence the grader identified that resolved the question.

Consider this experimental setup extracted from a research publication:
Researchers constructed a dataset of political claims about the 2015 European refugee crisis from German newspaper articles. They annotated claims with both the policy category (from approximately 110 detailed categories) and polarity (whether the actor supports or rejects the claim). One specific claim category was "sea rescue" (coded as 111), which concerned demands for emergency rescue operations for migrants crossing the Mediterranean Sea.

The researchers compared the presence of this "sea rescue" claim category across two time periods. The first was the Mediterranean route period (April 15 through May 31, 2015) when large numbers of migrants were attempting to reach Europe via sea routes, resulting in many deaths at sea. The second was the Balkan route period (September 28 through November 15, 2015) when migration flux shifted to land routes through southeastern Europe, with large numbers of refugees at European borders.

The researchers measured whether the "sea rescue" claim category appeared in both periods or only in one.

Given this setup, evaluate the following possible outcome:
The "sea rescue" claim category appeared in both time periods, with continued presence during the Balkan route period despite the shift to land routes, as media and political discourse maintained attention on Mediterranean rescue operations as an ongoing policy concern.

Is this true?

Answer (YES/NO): NO